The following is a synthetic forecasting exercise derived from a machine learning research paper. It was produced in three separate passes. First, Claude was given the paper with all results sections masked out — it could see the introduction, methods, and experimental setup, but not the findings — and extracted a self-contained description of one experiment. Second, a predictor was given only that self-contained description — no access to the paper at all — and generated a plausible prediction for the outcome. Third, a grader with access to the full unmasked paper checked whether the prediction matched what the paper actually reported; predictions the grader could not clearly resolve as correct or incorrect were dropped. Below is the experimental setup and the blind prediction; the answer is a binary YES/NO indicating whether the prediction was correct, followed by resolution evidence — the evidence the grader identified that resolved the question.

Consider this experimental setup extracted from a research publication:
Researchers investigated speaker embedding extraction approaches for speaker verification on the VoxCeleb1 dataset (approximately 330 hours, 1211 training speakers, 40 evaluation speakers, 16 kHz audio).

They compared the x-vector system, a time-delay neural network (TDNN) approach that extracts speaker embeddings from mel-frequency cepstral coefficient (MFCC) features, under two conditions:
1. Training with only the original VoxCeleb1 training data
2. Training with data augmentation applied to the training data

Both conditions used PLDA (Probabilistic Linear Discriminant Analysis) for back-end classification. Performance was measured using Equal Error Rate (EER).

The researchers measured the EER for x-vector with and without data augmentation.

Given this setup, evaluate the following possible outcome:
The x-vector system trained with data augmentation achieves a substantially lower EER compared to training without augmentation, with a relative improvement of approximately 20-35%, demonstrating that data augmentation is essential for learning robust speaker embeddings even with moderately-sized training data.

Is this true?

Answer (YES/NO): NO